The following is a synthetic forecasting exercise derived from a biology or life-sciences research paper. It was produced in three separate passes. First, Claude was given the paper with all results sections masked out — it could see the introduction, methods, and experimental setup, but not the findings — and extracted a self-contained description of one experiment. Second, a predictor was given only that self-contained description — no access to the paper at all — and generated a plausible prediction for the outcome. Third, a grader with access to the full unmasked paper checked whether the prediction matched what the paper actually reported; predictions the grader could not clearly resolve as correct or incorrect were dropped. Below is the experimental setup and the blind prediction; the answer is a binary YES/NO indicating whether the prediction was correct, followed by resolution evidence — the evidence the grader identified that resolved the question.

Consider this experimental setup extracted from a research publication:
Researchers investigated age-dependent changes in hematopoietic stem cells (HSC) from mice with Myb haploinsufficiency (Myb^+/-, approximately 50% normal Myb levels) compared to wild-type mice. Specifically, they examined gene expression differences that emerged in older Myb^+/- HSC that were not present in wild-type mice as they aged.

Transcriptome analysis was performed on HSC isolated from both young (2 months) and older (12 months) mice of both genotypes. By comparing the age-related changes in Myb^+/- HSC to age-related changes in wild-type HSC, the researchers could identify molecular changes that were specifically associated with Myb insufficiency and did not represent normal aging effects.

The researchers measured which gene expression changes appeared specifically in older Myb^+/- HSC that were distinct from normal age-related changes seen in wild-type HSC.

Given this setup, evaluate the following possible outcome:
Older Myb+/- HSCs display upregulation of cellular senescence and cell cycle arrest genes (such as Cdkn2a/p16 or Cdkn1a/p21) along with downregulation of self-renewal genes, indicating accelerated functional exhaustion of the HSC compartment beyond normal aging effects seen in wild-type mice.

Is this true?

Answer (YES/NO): NO